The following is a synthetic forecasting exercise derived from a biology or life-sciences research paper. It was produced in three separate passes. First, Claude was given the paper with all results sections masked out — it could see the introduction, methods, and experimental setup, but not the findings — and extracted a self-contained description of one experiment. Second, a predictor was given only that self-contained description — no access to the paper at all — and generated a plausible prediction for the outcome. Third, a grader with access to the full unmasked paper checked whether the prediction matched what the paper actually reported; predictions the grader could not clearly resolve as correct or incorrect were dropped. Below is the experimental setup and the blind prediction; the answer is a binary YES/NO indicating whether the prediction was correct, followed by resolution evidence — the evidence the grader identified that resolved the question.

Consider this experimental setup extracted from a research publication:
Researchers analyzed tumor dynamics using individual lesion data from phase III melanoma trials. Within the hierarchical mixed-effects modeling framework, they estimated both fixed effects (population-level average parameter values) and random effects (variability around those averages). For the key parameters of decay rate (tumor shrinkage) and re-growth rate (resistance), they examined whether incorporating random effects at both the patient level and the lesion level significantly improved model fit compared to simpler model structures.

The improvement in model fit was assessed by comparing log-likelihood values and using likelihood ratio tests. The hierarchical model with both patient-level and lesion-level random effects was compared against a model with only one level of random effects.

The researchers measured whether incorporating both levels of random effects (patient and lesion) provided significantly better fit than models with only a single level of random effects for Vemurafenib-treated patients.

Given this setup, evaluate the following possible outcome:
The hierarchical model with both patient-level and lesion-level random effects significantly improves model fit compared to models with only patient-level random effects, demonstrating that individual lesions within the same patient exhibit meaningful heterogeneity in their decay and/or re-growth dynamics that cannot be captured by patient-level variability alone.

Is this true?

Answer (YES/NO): NO